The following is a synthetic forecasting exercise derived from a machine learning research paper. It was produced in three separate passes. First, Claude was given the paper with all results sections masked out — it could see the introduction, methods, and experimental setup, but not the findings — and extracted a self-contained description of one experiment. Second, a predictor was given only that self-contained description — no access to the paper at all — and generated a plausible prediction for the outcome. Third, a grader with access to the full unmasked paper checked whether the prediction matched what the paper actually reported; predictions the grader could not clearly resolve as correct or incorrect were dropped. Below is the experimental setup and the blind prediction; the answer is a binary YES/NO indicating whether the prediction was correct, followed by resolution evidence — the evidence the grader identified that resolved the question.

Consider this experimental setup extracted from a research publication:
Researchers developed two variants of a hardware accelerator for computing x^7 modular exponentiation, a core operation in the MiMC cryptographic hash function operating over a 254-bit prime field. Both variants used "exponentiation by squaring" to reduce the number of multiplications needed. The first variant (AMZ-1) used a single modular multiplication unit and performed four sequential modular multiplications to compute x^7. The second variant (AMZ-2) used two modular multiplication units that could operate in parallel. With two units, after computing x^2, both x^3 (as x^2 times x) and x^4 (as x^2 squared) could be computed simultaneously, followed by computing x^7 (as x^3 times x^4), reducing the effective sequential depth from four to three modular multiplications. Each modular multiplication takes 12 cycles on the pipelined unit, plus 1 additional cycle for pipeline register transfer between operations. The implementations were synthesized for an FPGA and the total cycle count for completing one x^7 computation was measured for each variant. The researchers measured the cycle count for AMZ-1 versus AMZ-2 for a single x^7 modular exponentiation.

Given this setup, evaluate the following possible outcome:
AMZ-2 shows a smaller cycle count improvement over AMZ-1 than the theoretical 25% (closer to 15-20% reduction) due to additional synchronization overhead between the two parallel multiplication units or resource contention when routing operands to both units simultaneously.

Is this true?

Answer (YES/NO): NO